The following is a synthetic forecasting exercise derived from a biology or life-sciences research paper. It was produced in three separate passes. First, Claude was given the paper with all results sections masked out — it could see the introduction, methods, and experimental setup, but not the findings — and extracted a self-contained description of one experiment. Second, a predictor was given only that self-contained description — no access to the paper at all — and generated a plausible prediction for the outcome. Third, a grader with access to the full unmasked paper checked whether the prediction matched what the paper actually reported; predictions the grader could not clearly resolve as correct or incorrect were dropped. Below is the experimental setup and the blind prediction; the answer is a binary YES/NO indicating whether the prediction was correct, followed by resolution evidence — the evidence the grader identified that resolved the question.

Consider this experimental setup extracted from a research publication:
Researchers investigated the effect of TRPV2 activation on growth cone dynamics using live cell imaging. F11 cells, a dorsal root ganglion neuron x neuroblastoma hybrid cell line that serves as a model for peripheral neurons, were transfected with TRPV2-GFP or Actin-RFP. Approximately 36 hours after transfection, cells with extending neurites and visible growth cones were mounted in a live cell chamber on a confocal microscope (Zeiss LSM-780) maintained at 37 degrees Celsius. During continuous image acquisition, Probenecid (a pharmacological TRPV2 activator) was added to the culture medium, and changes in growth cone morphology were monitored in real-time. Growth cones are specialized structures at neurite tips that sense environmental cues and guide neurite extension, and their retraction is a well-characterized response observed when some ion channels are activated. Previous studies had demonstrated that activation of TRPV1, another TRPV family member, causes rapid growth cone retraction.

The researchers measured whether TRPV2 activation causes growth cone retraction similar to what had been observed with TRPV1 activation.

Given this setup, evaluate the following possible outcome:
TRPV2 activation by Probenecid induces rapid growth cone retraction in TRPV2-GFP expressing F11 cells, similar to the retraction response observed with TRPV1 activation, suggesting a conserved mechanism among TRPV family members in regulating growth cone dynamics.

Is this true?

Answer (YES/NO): NO